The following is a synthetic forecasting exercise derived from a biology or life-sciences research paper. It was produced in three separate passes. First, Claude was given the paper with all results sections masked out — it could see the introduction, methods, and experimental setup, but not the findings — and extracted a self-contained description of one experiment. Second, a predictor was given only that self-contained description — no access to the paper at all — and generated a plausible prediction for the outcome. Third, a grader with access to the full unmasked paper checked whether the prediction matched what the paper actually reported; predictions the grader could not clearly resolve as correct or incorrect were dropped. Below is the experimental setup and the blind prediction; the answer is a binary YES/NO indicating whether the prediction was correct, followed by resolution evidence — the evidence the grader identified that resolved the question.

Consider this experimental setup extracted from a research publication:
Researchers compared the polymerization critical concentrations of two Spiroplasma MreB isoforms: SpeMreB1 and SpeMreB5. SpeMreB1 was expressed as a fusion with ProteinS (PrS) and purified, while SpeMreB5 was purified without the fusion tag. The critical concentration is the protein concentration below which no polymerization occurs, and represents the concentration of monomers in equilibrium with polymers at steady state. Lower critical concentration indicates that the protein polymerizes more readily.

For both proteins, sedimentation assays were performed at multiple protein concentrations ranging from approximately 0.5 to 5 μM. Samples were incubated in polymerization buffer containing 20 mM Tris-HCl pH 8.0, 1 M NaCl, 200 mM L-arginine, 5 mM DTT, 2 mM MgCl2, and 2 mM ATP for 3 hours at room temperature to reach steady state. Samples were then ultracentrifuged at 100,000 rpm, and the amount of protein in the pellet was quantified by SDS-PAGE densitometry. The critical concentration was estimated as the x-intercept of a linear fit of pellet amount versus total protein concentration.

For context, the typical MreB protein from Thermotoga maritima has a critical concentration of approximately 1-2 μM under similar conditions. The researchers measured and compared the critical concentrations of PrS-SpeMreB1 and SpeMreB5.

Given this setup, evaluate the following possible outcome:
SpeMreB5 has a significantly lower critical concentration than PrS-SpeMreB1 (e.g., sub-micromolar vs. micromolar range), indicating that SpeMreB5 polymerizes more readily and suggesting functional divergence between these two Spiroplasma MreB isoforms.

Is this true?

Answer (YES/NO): NO